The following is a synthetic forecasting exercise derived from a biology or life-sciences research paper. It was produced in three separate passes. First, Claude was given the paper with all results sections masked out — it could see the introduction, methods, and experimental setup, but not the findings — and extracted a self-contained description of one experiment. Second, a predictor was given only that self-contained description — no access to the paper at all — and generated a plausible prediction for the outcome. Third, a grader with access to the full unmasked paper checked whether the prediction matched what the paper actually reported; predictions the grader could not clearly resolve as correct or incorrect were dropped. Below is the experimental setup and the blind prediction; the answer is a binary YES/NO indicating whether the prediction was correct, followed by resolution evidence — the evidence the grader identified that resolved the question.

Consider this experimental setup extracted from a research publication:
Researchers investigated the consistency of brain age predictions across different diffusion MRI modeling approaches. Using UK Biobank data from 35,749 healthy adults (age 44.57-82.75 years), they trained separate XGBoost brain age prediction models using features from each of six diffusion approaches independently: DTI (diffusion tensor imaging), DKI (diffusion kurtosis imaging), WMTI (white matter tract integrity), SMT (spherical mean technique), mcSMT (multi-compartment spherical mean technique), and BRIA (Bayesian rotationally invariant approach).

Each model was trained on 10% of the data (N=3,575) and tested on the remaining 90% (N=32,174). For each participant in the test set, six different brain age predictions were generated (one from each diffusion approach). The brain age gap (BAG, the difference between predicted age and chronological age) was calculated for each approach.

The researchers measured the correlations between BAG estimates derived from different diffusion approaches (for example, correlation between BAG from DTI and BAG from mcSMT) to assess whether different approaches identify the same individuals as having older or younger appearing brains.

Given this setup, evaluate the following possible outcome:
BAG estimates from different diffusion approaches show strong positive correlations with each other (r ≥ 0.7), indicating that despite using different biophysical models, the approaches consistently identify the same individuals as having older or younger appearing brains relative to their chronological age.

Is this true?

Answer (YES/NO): YES